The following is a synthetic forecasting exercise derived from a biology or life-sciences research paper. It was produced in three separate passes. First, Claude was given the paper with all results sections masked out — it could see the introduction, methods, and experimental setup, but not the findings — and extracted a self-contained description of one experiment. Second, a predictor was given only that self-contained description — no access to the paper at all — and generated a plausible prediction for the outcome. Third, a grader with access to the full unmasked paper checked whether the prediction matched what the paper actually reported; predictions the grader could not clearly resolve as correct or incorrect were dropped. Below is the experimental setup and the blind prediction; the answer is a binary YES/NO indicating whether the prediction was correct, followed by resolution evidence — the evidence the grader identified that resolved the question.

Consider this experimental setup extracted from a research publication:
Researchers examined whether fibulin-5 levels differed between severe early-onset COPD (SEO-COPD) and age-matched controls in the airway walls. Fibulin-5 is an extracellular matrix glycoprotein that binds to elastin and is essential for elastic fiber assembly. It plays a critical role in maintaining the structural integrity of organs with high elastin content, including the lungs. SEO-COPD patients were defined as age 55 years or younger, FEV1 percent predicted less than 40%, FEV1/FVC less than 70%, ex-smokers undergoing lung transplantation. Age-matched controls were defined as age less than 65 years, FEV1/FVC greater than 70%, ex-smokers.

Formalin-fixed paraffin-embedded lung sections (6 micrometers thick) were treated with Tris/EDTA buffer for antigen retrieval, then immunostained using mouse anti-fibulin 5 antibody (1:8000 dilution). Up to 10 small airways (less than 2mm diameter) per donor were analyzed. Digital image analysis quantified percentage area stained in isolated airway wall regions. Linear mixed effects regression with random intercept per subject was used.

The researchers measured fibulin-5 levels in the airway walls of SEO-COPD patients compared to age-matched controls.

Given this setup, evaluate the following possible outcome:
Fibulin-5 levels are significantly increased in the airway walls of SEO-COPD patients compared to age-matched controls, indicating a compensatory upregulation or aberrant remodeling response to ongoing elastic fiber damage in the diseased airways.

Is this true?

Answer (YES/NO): NO